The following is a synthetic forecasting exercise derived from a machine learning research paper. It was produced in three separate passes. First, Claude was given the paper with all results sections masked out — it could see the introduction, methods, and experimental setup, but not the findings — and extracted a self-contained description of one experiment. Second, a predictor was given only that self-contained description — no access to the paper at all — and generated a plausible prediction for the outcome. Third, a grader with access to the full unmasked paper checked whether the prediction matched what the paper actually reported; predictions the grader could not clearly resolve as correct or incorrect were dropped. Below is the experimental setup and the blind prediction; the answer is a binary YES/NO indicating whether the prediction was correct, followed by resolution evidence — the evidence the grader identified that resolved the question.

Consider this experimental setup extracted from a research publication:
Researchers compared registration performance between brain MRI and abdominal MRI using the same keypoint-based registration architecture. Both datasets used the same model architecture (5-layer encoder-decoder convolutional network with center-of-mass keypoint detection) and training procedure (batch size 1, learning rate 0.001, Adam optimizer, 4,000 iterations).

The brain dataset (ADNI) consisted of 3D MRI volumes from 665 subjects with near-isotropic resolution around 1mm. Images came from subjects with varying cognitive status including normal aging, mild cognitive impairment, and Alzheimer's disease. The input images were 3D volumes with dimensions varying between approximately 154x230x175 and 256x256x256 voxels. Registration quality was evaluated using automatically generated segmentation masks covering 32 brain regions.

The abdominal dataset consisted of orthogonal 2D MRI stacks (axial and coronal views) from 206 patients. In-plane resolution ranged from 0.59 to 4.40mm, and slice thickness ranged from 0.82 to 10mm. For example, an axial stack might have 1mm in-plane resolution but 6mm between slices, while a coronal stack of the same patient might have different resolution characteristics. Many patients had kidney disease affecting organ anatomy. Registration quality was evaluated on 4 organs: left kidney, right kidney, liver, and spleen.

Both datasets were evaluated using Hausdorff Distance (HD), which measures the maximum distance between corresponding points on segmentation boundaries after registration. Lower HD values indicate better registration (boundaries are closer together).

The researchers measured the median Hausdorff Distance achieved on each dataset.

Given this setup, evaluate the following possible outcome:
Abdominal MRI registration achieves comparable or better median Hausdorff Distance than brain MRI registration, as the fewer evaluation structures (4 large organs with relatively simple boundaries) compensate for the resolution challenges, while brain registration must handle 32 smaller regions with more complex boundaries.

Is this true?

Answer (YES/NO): YES